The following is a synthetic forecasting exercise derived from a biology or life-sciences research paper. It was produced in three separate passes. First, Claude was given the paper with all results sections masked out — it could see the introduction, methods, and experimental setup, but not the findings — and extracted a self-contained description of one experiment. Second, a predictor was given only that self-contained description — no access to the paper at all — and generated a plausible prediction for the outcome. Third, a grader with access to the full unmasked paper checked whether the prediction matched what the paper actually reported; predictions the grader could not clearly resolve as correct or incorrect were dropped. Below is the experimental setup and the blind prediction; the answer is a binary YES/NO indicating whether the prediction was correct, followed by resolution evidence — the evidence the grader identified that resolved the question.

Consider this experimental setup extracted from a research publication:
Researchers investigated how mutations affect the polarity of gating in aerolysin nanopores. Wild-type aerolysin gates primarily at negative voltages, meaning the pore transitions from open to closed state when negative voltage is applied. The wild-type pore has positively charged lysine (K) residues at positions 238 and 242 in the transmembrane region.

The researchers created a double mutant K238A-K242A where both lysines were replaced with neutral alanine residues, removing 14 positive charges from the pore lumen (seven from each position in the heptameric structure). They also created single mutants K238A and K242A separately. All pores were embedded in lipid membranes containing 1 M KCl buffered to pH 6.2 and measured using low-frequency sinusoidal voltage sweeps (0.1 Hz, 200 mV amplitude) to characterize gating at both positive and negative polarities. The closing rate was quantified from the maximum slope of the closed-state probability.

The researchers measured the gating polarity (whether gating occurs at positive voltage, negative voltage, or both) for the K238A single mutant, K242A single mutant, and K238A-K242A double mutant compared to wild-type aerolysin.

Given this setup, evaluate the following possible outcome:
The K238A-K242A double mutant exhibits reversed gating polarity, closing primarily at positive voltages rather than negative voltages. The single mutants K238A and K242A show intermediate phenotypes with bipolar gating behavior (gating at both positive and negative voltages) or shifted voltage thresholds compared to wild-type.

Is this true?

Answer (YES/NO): NO